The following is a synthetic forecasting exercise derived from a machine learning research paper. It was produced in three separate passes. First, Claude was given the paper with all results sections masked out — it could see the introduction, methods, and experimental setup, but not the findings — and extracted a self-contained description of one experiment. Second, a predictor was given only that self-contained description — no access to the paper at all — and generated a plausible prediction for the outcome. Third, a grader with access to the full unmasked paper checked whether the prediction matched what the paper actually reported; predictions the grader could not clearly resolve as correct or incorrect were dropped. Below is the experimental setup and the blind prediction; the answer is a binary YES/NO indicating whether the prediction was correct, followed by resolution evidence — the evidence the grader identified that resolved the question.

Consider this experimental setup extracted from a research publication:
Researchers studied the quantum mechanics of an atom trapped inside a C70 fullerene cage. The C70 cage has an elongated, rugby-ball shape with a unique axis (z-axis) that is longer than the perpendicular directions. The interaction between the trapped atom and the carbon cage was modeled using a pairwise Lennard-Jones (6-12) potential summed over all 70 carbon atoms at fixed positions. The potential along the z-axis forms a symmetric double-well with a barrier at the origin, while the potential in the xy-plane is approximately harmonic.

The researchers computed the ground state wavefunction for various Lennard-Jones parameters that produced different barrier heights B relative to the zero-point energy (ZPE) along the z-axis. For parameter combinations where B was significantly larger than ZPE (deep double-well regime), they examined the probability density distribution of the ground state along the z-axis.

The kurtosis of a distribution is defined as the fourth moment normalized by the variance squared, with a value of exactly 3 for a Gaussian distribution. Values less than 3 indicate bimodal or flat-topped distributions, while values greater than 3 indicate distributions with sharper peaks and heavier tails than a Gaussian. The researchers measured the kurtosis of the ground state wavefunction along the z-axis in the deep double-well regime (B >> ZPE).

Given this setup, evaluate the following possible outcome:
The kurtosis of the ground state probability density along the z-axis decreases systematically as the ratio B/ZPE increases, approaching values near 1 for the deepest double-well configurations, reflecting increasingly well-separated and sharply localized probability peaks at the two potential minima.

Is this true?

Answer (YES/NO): YES